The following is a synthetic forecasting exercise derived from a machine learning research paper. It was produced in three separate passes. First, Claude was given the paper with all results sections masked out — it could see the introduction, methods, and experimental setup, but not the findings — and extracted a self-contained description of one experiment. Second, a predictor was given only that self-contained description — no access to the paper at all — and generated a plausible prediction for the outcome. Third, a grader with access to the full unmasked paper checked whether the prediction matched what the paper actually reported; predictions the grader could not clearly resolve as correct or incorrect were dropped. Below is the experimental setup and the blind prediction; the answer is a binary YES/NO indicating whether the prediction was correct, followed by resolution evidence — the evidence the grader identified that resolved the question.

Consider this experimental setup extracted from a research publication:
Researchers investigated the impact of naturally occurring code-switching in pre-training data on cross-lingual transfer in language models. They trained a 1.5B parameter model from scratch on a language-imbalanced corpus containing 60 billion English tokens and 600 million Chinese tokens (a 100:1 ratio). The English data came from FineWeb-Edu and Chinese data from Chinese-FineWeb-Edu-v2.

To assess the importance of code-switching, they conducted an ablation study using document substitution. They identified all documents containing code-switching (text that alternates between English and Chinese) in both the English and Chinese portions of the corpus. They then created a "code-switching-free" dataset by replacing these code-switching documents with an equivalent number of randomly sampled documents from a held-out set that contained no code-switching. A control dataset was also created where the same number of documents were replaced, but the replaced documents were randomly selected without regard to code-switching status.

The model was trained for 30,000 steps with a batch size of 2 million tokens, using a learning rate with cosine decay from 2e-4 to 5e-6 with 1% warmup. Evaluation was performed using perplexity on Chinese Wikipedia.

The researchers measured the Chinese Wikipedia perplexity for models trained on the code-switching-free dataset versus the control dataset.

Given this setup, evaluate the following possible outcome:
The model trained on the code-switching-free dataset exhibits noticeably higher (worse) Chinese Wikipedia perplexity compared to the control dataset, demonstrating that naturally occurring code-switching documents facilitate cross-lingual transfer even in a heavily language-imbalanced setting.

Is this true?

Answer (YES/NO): YES